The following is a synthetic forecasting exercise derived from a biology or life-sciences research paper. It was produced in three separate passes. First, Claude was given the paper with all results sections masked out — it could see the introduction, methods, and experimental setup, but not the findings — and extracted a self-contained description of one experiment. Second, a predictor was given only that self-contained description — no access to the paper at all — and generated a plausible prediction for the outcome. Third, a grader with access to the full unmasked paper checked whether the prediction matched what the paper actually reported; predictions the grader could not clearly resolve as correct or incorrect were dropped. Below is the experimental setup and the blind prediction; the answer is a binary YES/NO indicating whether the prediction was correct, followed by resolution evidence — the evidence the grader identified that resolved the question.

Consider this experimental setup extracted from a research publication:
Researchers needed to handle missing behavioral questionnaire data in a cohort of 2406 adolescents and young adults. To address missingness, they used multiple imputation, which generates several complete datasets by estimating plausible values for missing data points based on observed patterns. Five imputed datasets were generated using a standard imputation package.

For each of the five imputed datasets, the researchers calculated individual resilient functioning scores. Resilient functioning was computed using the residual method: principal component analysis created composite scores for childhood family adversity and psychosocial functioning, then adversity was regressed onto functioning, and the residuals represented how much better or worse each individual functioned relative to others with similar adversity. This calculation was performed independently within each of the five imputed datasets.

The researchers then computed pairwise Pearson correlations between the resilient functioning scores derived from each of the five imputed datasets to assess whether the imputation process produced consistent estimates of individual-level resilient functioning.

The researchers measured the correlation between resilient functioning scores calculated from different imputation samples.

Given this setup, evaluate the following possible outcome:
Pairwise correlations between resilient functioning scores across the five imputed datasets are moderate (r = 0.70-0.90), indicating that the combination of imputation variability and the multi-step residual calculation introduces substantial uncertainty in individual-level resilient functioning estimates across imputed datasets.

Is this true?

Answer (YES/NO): NO